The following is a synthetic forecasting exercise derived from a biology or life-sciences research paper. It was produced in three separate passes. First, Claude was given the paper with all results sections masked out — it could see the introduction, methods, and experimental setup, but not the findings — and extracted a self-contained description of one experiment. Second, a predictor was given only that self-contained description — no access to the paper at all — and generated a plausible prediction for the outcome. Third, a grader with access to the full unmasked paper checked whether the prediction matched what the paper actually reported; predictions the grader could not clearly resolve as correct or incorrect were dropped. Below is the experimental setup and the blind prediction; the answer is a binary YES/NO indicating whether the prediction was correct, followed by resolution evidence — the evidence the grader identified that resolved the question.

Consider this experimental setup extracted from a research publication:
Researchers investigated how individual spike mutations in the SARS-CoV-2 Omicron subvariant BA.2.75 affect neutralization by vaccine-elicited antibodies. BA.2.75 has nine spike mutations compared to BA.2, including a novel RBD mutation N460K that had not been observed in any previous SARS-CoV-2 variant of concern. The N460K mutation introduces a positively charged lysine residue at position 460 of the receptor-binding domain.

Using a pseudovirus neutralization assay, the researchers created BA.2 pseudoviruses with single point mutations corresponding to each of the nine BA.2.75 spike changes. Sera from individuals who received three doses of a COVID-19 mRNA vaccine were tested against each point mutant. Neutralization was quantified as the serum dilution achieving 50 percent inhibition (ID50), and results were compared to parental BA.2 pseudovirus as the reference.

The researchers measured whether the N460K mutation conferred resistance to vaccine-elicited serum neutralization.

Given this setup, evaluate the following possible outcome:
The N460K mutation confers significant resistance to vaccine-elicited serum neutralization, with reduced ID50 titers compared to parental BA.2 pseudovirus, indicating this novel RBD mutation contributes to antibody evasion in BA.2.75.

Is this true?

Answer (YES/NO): YES